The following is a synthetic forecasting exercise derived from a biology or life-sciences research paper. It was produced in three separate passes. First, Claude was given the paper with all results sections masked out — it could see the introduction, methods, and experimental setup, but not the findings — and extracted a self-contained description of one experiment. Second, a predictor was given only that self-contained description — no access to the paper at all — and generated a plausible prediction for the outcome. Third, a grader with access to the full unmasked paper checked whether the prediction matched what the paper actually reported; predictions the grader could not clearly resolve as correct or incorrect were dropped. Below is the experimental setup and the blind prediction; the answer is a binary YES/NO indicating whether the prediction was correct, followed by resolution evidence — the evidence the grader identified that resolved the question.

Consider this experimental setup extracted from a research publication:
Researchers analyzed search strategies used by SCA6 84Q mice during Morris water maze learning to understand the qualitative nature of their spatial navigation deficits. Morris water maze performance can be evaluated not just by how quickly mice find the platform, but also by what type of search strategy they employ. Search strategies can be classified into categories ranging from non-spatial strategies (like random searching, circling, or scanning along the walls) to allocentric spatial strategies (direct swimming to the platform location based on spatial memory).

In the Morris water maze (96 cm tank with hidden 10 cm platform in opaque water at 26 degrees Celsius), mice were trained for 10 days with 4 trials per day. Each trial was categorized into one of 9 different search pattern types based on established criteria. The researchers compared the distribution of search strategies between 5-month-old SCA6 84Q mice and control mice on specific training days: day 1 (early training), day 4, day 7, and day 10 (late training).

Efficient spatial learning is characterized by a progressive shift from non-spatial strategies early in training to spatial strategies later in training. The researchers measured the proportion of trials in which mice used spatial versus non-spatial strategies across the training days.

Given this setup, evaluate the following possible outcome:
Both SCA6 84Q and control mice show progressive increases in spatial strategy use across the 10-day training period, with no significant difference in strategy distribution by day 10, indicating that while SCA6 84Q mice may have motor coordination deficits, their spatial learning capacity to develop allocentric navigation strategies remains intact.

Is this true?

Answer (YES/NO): NO